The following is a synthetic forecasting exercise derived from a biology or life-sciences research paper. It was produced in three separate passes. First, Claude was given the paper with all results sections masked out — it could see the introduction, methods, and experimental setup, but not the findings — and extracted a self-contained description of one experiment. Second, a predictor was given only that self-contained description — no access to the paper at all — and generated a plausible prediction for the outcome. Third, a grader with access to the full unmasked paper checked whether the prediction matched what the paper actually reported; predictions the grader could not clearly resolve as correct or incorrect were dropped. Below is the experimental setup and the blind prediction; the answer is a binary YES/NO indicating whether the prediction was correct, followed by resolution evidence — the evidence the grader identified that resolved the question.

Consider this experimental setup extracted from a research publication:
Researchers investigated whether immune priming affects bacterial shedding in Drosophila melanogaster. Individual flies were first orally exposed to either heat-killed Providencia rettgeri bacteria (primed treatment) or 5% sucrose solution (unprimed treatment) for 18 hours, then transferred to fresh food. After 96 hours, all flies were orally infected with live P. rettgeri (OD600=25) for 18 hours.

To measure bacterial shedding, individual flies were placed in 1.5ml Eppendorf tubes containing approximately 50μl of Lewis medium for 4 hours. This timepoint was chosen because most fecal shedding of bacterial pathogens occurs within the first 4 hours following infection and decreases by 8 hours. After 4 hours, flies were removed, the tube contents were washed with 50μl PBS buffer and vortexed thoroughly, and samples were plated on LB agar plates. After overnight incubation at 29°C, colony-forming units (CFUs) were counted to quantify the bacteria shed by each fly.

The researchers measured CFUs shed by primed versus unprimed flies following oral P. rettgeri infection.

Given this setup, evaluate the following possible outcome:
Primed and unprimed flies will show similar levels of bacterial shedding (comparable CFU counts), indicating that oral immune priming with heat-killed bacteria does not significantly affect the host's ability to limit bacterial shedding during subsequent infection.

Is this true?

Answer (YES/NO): NO